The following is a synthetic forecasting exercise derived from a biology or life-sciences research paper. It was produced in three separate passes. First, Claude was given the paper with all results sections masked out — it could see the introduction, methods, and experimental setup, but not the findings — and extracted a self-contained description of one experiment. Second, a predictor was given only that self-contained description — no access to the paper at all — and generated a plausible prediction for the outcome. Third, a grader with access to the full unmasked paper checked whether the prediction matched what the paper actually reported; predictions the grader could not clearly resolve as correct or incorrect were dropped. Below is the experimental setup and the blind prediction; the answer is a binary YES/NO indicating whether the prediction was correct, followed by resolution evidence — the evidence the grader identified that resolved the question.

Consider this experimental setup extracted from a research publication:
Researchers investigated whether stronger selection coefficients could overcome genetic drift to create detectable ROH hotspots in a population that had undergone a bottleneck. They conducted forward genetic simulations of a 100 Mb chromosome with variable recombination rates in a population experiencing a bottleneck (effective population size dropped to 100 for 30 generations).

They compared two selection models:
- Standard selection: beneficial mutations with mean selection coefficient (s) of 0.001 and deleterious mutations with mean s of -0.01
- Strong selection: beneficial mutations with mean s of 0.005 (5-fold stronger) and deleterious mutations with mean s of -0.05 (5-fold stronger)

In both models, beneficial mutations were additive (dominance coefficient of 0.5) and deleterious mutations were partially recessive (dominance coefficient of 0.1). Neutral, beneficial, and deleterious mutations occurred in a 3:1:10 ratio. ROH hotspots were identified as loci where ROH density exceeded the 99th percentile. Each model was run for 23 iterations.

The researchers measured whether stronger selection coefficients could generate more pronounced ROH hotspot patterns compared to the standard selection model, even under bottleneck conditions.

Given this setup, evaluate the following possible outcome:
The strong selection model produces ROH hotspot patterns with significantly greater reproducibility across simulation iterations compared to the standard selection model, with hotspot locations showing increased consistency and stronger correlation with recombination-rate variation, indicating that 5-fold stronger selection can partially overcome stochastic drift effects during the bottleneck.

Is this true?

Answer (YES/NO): NO